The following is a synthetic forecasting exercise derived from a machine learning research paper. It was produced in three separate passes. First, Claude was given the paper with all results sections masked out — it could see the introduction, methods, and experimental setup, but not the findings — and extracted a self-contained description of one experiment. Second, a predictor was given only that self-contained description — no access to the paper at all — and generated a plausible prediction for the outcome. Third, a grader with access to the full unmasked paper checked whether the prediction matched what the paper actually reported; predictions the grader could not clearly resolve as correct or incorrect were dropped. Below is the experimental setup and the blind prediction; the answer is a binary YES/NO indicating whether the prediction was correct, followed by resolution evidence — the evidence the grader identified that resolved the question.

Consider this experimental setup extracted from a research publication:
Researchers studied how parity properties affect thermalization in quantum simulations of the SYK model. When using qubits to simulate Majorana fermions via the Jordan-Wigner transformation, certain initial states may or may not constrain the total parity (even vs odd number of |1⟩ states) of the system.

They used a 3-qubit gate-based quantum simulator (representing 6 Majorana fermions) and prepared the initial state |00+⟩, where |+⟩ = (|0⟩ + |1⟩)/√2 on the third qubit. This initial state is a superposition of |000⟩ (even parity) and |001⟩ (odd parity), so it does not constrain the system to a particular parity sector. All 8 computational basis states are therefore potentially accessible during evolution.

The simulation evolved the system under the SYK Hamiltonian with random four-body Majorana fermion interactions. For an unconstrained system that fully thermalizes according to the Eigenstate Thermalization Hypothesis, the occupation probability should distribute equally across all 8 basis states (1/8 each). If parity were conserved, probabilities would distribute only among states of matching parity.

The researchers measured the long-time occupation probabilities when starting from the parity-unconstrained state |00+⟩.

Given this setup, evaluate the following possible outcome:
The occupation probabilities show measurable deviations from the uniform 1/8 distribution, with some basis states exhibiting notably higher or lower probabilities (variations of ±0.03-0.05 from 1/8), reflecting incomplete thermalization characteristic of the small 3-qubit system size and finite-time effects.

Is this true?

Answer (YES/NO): NO